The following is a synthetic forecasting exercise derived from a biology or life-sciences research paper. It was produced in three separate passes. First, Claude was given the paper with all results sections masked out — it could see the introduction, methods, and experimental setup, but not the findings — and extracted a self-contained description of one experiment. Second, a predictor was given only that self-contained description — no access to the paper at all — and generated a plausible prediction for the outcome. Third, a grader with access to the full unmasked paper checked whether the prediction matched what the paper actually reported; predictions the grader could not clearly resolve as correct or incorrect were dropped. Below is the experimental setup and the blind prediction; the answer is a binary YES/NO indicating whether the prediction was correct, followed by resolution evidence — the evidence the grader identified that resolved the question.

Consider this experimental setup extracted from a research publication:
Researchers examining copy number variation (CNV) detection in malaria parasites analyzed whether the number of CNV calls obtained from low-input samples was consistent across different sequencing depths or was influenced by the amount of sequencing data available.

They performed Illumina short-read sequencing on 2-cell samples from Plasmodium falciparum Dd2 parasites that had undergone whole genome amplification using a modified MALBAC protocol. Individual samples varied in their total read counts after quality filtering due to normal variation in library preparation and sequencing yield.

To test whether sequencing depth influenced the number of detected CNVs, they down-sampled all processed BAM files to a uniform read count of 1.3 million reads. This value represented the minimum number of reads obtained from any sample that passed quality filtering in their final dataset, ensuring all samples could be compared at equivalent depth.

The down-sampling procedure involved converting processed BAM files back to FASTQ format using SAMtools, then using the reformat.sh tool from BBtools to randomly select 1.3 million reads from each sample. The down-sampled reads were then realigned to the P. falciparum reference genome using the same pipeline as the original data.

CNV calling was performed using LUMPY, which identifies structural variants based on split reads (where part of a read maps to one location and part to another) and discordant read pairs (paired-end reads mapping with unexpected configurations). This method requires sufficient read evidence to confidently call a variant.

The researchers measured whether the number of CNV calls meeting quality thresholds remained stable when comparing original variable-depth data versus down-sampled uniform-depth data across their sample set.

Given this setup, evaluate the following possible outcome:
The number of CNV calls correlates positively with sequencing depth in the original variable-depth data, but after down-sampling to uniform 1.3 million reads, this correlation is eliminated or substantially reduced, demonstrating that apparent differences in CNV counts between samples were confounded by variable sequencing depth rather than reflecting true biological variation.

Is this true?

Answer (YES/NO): NO